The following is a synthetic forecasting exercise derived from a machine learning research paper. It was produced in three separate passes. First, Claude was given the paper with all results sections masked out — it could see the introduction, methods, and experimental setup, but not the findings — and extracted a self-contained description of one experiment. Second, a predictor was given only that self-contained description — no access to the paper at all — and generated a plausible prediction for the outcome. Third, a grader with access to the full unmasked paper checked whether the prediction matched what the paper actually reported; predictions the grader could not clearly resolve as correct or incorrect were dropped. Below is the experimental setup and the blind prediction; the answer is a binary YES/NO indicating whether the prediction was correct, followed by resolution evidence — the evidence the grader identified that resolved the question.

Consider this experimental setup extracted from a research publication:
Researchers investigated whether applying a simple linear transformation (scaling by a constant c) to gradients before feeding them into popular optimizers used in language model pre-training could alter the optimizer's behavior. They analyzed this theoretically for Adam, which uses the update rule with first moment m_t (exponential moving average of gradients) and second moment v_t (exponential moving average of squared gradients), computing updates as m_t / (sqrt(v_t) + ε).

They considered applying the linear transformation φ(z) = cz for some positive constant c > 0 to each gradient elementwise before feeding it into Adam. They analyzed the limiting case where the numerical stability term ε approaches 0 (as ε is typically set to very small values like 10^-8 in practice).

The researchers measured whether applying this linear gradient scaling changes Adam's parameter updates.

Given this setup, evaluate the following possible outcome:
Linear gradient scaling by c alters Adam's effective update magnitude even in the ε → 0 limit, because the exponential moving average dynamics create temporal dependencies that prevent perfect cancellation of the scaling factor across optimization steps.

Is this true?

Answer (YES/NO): NO